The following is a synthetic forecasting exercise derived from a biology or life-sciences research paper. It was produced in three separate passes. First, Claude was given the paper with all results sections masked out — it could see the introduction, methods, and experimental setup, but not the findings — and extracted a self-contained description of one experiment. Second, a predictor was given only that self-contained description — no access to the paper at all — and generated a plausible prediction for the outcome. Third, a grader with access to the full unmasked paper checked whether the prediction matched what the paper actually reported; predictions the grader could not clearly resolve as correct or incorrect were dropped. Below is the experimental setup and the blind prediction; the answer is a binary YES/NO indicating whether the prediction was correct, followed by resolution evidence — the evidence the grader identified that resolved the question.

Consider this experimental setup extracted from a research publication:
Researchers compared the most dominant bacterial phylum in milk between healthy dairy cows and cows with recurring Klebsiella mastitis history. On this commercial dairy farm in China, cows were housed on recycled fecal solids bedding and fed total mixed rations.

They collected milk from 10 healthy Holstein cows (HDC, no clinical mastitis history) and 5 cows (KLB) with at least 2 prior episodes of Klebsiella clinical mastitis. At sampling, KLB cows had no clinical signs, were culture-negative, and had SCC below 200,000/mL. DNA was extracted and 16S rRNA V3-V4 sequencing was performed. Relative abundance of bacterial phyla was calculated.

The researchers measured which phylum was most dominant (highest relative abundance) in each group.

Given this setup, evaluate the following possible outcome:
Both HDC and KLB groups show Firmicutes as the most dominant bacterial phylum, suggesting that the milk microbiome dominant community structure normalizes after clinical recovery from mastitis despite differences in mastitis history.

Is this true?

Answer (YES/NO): YES